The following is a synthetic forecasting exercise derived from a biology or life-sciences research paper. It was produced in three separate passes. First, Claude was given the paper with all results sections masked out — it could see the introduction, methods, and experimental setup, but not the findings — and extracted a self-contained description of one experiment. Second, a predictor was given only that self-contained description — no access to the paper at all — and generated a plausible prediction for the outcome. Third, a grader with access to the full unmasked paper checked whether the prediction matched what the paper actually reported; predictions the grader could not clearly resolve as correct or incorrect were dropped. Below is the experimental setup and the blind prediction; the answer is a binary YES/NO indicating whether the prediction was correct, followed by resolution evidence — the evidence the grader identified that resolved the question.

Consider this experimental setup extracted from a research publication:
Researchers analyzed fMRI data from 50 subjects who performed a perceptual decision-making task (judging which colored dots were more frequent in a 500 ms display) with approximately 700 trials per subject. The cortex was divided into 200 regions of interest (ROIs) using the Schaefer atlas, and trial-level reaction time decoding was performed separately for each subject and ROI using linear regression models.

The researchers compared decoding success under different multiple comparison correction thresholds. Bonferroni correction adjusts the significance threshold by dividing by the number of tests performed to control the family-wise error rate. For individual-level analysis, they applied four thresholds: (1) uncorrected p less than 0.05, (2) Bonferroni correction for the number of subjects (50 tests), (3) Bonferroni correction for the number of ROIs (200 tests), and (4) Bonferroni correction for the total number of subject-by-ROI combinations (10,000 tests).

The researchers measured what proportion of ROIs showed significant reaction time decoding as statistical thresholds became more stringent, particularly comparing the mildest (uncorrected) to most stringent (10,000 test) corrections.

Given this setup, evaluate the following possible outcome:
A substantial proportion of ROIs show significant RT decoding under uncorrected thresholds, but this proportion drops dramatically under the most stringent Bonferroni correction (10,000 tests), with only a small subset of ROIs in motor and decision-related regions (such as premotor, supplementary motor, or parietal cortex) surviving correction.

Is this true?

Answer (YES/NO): NO